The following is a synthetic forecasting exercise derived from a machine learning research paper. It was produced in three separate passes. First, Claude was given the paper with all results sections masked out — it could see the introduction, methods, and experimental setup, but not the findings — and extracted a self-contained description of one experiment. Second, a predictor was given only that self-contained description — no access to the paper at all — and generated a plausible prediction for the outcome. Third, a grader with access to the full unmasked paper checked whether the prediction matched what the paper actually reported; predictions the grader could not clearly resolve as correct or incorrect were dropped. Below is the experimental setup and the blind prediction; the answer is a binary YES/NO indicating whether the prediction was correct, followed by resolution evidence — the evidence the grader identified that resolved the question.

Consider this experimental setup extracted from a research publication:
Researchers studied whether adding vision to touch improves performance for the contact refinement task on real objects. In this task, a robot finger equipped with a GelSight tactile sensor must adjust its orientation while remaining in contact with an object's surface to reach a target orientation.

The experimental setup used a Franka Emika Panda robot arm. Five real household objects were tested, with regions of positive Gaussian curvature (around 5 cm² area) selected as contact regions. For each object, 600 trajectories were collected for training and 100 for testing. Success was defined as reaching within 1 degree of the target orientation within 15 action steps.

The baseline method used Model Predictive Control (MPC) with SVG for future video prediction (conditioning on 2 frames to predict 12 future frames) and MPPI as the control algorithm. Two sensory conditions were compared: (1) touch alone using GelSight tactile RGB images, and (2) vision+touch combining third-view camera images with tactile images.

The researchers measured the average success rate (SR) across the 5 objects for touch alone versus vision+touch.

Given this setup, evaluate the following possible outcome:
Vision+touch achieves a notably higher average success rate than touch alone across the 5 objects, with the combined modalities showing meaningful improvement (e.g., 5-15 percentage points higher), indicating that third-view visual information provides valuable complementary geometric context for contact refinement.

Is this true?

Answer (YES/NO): NO